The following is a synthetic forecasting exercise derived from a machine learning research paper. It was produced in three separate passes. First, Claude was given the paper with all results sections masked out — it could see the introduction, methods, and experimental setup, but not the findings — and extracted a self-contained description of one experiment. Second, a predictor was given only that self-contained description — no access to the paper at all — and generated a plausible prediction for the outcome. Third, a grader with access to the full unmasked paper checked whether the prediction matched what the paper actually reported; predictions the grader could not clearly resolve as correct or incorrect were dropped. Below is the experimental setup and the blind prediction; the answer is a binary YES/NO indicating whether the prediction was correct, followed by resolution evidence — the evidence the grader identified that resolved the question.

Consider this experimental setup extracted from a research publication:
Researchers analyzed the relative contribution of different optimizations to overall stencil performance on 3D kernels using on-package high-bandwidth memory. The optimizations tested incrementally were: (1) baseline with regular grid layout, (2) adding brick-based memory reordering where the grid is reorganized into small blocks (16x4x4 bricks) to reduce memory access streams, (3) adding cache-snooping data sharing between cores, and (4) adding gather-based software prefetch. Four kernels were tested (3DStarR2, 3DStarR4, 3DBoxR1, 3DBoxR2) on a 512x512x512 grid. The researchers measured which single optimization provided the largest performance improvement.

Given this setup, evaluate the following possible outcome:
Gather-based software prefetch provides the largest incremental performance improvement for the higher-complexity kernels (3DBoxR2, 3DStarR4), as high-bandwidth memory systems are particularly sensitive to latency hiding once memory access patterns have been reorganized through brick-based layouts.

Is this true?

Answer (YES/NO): NO